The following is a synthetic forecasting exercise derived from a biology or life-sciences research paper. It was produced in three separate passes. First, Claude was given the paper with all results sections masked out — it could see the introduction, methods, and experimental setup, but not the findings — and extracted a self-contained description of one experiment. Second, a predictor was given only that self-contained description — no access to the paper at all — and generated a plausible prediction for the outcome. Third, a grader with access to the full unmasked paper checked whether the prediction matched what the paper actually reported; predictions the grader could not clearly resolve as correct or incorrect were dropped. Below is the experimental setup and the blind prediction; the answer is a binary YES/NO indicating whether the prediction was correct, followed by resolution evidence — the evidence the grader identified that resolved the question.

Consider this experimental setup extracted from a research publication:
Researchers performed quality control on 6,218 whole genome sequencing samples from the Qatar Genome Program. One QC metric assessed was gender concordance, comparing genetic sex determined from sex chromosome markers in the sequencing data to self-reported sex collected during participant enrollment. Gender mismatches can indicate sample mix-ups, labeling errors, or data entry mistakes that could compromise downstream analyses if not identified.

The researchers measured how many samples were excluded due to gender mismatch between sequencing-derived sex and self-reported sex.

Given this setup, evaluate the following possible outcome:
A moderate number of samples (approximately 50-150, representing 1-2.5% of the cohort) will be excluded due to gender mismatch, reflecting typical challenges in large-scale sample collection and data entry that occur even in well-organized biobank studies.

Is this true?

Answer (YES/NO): YES